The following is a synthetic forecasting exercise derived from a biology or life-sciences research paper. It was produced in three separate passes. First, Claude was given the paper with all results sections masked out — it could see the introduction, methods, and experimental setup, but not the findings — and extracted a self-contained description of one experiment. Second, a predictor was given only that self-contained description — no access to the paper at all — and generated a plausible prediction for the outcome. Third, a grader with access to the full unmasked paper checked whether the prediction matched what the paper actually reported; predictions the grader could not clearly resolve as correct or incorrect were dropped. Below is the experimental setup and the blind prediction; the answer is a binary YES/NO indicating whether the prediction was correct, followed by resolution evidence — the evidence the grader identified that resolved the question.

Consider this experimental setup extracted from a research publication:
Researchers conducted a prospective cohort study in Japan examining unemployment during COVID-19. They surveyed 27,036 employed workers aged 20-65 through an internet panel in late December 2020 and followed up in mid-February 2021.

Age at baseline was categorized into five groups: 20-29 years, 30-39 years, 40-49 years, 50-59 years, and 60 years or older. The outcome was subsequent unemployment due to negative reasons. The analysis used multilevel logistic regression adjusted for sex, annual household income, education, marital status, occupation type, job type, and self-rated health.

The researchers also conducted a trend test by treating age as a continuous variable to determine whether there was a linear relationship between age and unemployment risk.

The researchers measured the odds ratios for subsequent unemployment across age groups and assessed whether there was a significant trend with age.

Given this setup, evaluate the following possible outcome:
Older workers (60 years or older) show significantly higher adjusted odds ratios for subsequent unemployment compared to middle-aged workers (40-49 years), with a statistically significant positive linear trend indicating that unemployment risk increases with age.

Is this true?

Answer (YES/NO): NO